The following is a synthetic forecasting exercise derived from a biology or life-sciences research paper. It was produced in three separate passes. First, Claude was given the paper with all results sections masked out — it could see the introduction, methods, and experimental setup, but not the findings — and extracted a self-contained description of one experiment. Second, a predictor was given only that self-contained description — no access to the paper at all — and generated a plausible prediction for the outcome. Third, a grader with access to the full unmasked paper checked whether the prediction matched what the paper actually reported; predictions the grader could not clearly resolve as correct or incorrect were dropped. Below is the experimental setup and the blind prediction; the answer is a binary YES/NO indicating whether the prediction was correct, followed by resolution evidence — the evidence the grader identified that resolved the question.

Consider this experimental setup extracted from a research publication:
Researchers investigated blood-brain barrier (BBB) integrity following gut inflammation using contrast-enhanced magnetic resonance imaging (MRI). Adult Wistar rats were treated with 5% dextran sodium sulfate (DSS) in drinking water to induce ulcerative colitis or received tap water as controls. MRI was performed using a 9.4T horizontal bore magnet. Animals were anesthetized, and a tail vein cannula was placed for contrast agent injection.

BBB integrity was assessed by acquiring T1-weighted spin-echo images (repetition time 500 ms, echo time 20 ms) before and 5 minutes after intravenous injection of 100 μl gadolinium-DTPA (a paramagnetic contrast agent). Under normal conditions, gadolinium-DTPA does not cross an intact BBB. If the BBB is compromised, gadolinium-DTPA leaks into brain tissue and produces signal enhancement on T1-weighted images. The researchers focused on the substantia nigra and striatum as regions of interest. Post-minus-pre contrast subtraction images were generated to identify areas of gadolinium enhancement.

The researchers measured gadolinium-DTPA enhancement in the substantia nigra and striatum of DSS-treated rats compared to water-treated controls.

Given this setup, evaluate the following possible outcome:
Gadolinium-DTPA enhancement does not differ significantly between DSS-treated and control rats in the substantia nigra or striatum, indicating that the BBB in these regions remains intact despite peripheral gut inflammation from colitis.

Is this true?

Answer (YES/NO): NO